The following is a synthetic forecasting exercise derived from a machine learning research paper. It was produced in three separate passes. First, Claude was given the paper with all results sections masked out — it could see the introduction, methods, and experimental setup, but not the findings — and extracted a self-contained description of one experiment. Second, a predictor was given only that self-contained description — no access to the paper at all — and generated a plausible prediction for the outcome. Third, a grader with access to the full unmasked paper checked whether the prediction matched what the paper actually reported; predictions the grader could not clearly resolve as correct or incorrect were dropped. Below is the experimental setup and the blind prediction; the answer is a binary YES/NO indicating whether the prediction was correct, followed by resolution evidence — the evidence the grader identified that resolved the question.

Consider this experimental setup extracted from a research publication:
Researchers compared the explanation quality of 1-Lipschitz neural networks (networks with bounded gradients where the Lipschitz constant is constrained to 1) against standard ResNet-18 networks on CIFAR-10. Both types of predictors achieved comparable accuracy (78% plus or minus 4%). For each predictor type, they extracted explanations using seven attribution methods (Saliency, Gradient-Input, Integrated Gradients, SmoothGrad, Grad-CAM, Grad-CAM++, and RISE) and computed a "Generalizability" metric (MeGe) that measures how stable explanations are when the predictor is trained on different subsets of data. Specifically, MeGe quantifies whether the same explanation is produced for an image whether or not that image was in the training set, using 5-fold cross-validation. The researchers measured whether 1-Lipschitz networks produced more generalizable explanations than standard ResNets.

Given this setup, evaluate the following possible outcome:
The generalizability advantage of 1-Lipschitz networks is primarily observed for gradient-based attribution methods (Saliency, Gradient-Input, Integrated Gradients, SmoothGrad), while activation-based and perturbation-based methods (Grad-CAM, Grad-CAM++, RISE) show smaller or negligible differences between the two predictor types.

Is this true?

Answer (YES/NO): NO